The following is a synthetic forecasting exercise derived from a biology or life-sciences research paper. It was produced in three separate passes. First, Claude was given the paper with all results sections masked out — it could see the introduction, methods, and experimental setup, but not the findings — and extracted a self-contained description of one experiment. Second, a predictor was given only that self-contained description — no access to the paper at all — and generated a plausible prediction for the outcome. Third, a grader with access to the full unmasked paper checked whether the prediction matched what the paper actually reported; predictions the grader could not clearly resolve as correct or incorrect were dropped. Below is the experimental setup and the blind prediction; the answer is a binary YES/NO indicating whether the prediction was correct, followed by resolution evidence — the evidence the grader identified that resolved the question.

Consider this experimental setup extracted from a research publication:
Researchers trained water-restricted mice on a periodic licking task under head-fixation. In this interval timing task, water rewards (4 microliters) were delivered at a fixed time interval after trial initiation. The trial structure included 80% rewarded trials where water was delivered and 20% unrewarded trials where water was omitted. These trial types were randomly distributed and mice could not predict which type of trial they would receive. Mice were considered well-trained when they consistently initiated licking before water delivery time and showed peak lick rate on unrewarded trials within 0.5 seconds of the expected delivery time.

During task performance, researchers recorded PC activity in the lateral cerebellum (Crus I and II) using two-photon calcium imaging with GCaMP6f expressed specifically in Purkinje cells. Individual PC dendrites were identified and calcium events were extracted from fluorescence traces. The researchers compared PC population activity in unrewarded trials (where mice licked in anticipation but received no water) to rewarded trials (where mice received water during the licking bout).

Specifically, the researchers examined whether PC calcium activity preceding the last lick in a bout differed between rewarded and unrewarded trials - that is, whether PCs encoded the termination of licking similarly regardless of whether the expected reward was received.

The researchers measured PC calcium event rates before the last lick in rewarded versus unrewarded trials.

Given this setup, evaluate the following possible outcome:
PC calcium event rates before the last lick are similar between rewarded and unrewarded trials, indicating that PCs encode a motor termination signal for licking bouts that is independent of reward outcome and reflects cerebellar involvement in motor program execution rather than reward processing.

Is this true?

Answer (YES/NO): NO